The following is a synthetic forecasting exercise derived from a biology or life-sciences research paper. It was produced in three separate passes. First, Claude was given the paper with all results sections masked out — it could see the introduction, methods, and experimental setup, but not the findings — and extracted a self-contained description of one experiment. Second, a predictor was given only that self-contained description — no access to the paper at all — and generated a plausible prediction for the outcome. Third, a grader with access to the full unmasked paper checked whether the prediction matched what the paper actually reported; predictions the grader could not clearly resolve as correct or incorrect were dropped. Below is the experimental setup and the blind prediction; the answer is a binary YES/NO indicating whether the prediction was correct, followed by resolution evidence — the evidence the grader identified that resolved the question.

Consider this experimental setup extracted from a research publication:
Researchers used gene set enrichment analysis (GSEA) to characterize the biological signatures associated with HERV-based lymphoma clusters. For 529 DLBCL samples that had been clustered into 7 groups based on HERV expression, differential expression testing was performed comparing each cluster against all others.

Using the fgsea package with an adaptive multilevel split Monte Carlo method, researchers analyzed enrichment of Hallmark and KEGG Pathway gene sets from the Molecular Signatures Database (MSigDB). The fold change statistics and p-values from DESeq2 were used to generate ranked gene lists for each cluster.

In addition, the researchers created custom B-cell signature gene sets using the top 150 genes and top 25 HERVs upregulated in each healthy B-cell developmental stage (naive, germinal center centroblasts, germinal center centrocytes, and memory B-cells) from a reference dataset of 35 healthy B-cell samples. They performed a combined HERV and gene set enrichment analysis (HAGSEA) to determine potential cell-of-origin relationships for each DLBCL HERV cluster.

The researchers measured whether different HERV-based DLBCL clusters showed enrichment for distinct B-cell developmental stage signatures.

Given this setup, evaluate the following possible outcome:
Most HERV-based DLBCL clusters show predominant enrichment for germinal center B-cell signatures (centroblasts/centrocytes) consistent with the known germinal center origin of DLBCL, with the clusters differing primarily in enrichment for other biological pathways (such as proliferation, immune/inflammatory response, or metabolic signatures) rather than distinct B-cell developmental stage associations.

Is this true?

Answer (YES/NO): NO